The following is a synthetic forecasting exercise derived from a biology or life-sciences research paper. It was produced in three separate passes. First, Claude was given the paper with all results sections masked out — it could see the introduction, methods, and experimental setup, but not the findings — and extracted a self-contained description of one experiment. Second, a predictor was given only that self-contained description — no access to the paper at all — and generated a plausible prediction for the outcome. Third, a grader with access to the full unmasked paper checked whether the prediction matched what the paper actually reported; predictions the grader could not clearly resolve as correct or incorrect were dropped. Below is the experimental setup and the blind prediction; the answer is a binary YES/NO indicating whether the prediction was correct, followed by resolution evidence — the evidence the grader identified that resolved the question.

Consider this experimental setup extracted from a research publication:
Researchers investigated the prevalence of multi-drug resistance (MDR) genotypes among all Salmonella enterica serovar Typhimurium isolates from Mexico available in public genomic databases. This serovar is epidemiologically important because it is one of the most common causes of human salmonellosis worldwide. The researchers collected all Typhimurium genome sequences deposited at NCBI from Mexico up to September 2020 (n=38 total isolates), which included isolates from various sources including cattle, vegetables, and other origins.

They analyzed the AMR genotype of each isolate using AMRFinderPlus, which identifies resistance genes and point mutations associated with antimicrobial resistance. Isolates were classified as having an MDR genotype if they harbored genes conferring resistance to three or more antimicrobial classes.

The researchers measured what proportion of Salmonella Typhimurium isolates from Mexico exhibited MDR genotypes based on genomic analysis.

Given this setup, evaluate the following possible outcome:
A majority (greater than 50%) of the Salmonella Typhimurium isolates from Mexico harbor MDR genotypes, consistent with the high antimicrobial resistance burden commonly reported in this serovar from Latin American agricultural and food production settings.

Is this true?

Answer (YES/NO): YES